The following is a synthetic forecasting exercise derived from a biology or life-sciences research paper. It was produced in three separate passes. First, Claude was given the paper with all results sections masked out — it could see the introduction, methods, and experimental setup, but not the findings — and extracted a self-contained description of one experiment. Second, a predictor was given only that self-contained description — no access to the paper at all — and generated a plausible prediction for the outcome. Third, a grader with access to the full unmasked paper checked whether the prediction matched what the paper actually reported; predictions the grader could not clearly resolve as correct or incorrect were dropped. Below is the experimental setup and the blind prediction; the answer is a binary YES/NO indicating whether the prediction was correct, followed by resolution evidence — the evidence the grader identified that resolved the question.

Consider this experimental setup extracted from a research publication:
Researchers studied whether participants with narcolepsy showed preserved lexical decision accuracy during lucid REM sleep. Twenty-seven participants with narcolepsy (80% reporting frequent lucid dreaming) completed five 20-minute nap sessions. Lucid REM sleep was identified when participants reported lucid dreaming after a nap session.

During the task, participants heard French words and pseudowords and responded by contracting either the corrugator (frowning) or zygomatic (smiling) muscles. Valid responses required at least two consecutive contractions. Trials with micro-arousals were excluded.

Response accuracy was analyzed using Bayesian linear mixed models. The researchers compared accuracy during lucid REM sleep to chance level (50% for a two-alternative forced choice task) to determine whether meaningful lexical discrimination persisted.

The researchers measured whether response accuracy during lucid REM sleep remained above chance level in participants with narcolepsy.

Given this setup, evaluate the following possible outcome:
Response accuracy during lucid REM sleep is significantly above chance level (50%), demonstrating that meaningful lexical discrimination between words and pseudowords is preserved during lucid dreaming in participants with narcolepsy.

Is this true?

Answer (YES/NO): YES